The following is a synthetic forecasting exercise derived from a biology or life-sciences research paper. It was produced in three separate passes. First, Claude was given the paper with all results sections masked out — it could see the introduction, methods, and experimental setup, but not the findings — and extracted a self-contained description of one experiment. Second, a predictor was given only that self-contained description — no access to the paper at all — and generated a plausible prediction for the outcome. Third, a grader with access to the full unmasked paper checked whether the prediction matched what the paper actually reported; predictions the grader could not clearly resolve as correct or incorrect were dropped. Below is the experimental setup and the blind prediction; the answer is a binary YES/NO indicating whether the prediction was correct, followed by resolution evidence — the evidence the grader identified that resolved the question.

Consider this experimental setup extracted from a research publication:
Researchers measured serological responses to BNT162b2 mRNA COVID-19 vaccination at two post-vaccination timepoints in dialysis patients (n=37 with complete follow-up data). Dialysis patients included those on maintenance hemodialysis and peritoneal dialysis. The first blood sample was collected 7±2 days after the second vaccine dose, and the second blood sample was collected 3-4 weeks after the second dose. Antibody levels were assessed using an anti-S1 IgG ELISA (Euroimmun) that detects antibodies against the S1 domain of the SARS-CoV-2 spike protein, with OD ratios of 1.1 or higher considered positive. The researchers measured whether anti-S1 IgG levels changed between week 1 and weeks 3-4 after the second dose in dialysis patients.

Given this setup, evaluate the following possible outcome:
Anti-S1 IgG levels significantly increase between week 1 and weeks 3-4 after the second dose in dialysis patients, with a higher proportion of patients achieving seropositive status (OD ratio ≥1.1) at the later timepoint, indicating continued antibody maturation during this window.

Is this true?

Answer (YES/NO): YES